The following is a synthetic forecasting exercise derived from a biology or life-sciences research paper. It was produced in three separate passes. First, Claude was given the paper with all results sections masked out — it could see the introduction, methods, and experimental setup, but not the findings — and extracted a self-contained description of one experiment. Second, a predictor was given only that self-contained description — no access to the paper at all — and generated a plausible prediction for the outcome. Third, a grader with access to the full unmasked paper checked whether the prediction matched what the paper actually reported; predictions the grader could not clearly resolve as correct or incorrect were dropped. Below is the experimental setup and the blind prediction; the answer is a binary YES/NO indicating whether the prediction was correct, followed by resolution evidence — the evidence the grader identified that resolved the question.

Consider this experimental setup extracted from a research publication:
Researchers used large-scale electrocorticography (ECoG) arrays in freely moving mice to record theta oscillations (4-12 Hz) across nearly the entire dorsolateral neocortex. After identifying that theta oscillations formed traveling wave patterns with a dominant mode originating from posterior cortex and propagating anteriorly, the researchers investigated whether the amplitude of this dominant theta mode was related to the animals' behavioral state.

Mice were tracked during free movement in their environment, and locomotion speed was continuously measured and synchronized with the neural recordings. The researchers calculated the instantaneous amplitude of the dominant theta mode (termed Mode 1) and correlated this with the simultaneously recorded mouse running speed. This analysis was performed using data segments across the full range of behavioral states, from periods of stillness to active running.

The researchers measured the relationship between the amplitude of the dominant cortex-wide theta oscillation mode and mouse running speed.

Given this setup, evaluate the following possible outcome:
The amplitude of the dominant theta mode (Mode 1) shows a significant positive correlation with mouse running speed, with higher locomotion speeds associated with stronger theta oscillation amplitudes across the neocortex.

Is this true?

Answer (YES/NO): YES